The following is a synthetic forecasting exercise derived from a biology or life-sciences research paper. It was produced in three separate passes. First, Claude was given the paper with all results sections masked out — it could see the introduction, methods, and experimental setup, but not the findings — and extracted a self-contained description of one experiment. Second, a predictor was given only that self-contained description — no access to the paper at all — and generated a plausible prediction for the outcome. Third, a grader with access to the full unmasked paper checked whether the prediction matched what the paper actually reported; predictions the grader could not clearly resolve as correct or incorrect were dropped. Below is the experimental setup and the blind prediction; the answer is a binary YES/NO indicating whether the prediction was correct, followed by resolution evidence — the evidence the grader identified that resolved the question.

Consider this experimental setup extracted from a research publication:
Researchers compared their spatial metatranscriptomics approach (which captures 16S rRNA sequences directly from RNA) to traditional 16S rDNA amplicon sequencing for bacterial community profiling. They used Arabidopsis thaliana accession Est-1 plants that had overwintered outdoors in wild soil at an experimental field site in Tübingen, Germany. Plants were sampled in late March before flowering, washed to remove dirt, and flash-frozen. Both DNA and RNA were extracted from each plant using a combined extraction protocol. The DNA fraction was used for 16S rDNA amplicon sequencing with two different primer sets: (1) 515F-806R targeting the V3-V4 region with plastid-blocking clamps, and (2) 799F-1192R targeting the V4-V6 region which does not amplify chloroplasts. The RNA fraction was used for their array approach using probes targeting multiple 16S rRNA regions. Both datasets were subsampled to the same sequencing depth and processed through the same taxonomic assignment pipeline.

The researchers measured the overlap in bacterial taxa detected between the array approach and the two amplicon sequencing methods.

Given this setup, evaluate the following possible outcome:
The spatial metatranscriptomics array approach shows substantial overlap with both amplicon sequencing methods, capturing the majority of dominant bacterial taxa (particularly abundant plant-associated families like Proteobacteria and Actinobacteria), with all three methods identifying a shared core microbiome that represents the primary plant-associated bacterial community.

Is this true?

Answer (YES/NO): NO